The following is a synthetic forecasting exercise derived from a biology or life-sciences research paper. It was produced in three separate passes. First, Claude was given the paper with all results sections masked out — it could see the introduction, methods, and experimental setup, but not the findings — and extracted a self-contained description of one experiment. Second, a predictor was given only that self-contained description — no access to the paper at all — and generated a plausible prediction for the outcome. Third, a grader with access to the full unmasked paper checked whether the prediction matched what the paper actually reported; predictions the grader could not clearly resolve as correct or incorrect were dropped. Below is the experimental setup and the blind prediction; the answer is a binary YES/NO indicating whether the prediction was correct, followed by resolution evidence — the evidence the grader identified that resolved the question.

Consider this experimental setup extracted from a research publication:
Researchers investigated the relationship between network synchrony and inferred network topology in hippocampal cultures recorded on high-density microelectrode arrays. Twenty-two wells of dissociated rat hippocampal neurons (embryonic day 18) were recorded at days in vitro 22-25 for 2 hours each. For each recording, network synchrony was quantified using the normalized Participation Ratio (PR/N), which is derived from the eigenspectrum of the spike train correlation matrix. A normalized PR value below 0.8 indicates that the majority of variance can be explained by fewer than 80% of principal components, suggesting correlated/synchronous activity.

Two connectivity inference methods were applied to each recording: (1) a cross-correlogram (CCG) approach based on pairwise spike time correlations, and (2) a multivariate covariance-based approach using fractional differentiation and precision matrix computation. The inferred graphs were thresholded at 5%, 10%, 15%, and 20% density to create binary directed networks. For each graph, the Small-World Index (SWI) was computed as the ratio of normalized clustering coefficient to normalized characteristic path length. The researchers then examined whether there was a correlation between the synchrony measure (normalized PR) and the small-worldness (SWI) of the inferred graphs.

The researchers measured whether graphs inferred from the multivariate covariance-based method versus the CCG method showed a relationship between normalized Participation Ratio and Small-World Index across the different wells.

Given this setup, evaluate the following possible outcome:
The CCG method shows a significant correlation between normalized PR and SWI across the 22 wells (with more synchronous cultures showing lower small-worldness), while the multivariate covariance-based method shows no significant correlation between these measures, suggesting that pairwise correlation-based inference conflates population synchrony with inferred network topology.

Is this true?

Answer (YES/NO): NO